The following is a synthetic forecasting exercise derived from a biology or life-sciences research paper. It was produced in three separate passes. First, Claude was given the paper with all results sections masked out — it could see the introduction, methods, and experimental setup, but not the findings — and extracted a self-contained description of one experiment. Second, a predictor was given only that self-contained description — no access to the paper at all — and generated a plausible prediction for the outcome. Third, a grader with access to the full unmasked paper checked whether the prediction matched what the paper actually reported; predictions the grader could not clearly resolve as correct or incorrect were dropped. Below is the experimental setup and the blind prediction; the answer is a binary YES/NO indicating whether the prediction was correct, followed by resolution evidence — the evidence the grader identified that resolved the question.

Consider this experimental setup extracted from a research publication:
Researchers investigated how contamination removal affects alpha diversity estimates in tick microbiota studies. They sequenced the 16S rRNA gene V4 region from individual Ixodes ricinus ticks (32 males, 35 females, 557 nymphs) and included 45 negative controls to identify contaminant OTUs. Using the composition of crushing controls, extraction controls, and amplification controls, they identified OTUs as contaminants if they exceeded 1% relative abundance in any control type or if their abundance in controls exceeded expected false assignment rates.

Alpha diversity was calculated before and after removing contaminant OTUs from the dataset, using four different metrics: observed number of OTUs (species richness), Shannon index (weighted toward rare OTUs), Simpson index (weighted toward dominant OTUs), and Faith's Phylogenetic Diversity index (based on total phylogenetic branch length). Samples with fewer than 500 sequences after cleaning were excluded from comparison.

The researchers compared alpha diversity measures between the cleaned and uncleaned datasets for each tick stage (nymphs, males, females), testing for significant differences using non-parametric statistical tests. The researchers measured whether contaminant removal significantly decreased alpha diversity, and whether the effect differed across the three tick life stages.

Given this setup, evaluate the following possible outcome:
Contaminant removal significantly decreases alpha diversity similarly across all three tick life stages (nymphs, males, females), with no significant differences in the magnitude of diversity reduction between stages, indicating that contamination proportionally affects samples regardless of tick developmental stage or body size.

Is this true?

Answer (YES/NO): NO